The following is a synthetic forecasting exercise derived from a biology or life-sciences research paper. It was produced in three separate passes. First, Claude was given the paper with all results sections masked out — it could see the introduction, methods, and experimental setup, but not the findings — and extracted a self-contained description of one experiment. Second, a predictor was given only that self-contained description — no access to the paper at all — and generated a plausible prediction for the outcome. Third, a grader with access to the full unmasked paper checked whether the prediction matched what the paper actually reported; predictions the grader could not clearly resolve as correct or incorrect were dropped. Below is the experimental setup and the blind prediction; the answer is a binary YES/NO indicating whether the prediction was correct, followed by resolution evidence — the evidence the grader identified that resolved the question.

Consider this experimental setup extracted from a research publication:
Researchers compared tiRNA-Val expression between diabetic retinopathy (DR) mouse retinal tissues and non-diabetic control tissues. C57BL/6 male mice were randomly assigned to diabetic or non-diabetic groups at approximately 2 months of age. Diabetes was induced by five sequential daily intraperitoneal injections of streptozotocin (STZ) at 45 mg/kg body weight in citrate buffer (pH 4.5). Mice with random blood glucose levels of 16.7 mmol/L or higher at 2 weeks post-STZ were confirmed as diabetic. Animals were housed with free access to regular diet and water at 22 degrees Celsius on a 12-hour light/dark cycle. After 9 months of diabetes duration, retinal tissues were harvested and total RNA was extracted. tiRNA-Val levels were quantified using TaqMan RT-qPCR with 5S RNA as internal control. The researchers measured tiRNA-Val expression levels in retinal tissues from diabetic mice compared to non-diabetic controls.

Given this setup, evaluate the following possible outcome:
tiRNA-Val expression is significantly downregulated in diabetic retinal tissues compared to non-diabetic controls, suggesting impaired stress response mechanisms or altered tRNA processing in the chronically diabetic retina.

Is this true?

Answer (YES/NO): NO